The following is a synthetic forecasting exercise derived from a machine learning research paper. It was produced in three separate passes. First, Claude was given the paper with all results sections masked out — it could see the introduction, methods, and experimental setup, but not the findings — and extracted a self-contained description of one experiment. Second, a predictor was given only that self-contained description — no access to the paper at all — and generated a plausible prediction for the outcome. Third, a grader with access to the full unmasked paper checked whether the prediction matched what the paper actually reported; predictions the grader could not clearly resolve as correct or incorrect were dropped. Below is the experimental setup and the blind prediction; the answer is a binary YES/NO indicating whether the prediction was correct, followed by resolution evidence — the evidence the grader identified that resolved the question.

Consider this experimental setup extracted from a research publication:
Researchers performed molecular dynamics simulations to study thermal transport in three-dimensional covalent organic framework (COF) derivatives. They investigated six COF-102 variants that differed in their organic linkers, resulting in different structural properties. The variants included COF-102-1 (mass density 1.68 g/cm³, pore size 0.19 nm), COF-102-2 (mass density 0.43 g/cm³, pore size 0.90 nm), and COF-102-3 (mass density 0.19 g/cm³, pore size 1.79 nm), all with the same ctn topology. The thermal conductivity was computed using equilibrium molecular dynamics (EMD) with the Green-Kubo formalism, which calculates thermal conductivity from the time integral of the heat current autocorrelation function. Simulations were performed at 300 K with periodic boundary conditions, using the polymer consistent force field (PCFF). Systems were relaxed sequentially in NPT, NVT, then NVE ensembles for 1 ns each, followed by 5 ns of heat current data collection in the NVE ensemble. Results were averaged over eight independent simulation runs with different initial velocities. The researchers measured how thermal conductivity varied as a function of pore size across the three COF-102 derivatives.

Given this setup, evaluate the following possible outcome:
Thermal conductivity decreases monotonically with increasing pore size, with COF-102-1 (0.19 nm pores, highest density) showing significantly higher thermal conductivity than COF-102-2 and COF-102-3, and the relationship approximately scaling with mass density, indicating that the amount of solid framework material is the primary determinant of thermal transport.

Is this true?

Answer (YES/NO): NO